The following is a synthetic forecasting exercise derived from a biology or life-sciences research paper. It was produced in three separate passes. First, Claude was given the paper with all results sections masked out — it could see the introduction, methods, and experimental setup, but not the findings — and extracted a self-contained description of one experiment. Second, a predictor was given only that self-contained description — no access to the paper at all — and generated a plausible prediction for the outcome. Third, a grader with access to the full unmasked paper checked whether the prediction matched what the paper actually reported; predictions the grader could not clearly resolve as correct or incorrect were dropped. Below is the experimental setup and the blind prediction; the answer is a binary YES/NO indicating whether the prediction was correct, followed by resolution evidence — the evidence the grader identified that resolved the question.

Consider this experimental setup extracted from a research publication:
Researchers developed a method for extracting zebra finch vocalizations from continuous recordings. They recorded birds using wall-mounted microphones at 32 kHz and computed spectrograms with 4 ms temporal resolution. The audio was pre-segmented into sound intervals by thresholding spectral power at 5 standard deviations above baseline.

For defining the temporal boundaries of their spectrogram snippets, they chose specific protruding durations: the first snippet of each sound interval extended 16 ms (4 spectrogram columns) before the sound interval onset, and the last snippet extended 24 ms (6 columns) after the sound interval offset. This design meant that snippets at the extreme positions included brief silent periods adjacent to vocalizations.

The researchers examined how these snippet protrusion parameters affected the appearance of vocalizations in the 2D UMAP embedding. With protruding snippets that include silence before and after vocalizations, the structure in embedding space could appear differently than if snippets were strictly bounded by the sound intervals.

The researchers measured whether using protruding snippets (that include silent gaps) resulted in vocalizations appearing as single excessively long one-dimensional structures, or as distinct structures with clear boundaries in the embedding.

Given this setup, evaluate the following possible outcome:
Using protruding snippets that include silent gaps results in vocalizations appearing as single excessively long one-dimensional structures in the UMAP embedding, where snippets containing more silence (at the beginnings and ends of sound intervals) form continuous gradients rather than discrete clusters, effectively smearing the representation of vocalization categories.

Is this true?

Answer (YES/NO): NO